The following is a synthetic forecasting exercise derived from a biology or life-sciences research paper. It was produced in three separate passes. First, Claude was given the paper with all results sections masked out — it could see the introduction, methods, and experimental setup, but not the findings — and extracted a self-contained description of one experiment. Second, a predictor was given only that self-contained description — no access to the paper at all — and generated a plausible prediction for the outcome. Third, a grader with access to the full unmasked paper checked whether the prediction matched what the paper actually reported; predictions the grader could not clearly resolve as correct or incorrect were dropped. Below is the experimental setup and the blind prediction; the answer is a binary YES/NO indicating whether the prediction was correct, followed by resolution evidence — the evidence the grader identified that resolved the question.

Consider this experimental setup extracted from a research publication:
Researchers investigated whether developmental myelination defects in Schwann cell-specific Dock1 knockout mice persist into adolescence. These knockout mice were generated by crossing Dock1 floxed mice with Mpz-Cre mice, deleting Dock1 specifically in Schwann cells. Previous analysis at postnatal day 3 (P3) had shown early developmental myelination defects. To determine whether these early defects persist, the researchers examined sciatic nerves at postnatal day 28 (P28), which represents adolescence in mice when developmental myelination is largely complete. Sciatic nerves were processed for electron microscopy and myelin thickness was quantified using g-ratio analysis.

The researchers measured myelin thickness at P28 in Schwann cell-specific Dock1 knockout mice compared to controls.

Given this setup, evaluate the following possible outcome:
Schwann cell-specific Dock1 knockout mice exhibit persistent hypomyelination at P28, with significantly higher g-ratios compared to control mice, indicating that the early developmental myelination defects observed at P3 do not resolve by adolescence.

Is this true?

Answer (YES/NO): NO